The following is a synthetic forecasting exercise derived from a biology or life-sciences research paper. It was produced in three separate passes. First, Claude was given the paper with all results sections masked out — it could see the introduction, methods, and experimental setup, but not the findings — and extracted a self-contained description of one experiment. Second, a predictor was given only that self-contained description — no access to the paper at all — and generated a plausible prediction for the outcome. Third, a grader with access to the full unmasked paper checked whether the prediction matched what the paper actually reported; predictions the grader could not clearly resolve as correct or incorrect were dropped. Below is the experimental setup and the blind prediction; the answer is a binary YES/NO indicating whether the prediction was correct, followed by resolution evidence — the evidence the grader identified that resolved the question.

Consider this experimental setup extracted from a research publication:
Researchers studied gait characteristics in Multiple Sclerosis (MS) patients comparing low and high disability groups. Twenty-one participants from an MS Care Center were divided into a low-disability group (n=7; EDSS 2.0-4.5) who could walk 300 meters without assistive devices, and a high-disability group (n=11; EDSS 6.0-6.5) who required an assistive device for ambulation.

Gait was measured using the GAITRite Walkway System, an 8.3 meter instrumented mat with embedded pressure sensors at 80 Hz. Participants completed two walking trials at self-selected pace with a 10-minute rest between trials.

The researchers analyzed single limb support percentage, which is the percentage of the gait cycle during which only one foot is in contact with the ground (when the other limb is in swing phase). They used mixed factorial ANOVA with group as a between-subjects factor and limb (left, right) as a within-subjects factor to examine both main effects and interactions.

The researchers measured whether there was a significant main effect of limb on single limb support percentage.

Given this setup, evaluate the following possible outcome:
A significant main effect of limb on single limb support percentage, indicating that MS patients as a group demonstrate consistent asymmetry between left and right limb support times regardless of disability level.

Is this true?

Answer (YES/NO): NO